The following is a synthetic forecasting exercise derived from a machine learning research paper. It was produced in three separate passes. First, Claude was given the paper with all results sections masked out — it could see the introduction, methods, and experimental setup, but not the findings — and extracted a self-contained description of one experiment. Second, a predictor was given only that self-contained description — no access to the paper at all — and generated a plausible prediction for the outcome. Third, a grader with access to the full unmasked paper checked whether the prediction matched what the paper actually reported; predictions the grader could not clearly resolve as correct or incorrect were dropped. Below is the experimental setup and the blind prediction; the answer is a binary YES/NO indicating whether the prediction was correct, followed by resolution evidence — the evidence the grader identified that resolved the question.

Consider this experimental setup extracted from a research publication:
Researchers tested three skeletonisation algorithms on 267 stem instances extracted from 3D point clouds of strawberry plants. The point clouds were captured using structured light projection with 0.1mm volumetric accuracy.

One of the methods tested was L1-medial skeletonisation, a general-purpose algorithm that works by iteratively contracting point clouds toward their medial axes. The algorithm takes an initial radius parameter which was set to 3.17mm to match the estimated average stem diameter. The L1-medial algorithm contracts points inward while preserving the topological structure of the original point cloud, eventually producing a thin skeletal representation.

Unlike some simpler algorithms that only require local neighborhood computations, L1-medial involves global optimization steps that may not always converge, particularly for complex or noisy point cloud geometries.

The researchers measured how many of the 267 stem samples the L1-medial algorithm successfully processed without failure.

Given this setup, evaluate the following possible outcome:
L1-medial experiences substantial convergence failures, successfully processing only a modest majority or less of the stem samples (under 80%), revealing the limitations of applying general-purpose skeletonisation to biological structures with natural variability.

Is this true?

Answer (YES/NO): NO